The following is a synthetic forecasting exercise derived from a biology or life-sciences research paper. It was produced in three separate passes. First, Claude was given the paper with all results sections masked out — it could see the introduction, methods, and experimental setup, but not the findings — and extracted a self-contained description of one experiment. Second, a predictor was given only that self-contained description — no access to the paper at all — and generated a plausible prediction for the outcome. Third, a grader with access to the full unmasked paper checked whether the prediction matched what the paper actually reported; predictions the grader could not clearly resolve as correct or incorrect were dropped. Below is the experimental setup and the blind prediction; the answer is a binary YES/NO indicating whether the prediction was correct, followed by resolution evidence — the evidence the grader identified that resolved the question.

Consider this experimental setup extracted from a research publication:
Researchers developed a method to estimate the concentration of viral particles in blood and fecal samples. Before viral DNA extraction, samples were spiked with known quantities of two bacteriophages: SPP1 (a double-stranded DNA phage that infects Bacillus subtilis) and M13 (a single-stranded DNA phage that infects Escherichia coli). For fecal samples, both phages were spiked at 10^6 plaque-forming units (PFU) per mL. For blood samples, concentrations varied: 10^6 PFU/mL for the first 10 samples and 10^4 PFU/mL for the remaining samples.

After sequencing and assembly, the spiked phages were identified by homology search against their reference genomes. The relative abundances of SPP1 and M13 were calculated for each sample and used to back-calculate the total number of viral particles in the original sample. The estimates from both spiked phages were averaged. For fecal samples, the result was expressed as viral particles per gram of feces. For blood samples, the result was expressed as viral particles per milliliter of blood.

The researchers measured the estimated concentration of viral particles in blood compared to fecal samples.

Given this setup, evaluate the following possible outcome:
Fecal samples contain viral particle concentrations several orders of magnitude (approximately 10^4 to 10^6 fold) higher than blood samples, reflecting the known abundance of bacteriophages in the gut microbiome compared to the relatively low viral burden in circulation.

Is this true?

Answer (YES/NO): NO